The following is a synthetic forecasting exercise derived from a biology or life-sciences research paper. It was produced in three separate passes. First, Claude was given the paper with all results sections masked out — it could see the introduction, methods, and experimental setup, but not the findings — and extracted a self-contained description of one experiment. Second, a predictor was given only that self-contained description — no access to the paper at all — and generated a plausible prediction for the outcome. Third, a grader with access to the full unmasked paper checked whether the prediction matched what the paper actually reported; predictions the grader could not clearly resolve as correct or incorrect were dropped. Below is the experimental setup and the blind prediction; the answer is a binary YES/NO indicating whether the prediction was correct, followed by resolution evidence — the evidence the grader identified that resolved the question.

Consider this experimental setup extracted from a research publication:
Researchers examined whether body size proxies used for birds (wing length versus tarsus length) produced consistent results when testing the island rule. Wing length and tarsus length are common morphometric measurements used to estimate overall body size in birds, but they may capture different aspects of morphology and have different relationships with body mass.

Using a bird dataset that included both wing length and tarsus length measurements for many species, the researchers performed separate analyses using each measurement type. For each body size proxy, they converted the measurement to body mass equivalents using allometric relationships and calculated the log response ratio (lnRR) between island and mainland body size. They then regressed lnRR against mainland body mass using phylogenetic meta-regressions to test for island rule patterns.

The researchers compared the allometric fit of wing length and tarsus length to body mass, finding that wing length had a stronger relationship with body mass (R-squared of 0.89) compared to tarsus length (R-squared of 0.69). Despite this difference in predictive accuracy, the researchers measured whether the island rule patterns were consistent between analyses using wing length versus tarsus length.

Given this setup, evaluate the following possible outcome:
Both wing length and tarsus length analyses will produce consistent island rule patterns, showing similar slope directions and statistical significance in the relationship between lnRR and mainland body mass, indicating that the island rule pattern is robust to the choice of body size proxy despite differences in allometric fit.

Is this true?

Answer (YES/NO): YES